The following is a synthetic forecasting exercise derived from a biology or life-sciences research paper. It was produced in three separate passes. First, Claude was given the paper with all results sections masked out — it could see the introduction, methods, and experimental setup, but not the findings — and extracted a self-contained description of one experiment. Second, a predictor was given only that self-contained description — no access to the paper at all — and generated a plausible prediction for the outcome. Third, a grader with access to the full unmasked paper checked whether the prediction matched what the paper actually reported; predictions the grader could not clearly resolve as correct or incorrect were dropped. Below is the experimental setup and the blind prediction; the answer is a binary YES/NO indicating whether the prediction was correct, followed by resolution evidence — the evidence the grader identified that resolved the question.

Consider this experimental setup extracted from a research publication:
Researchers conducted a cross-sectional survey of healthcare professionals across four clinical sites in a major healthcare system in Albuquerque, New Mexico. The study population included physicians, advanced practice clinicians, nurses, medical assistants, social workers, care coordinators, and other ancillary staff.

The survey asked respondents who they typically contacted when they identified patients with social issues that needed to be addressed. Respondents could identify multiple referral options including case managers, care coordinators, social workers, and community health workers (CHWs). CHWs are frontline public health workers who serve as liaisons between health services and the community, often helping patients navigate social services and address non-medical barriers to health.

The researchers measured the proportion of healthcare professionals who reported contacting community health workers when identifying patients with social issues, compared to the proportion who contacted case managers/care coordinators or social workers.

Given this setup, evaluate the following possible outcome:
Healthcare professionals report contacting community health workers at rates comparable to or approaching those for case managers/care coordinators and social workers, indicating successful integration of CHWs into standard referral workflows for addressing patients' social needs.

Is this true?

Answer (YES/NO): NO